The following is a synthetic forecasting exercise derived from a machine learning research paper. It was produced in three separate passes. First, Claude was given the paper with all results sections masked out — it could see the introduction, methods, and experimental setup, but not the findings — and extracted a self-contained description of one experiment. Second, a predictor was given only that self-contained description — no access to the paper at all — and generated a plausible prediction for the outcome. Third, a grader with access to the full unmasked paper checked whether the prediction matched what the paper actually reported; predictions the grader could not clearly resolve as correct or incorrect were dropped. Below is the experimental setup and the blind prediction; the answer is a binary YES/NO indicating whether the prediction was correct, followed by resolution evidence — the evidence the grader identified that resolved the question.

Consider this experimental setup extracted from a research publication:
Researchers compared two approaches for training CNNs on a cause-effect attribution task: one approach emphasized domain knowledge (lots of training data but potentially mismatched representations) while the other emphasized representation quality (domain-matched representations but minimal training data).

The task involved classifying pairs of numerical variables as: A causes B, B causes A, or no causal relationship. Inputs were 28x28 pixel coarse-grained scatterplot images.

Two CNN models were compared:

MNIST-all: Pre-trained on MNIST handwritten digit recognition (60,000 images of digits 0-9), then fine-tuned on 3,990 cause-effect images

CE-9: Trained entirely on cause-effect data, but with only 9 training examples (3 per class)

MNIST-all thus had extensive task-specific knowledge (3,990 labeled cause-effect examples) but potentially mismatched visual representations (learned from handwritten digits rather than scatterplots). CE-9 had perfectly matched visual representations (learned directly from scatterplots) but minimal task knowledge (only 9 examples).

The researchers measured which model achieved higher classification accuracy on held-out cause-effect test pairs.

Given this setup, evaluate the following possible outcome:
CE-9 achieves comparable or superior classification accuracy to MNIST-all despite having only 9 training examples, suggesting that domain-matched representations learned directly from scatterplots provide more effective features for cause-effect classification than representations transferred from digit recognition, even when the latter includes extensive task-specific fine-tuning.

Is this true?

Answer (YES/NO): NO